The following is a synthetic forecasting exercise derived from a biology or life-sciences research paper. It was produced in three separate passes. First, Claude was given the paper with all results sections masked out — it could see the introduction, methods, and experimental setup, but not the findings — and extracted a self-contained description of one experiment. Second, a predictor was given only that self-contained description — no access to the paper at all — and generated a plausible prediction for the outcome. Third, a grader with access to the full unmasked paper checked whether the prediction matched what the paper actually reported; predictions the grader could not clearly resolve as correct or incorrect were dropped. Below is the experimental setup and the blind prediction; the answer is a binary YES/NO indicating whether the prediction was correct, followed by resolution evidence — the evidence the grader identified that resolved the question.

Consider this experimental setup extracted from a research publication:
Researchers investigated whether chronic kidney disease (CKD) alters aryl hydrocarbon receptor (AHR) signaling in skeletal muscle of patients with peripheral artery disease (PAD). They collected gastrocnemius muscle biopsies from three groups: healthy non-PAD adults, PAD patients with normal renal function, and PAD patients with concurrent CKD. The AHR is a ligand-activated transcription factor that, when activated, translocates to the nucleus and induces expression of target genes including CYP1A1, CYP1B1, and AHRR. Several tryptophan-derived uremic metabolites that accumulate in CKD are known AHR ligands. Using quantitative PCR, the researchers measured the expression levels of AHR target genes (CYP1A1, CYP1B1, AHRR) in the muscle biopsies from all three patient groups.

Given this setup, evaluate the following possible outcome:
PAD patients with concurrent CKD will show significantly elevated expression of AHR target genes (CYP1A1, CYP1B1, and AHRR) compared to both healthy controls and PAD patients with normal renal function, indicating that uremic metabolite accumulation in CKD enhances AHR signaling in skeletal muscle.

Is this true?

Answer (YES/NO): YES